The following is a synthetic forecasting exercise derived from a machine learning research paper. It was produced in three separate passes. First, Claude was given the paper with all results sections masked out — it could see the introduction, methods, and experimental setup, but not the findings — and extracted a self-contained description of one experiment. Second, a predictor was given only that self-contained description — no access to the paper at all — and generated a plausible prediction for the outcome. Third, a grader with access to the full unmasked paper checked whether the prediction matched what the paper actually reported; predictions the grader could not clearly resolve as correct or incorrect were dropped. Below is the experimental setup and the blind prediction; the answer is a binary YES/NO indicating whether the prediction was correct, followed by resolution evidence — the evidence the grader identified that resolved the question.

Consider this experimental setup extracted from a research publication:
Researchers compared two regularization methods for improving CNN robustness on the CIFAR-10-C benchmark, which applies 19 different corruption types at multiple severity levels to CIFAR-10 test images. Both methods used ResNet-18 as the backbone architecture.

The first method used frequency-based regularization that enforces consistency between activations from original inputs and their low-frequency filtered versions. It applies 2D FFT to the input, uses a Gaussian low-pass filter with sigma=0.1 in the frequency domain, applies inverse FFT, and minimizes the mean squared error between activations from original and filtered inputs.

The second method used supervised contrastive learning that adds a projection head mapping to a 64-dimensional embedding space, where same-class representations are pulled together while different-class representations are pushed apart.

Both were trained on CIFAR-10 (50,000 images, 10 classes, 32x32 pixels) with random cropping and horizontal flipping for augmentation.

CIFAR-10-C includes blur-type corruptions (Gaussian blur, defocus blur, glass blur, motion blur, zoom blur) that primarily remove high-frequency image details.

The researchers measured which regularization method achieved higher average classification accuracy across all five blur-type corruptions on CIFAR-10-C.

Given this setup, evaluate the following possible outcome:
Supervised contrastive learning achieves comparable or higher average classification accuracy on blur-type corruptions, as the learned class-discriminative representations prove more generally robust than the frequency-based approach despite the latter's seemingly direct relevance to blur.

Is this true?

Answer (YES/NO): NO